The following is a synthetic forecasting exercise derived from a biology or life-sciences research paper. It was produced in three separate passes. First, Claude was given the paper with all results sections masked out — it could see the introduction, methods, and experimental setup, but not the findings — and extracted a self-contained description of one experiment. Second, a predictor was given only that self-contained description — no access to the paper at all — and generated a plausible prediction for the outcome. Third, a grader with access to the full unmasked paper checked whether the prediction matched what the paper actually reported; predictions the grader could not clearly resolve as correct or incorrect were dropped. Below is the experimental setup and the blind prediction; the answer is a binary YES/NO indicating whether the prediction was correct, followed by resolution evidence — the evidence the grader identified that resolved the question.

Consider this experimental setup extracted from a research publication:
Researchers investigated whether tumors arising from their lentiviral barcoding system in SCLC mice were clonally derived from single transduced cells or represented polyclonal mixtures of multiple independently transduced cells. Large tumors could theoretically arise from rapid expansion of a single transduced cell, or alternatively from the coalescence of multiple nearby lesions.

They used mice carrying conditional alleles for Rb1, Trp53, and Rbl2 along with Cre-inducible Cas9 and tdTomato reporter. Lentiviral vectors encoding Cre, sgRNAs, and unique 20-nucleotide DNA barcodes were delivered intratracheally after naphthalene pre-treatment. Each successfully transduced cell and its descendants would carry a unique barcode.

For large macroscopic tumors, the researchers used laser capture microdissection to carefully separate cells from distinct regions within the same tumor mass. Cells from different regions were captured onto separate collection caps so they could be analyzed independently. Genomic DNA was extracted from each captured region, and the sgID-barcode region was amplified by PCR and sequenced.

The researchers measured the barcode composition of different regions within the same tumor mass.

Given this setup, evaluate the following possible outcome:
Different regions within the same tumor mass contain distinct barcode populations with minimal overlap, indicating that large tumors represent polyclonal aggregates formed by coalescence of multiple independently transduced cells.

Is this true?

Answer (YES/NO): NO